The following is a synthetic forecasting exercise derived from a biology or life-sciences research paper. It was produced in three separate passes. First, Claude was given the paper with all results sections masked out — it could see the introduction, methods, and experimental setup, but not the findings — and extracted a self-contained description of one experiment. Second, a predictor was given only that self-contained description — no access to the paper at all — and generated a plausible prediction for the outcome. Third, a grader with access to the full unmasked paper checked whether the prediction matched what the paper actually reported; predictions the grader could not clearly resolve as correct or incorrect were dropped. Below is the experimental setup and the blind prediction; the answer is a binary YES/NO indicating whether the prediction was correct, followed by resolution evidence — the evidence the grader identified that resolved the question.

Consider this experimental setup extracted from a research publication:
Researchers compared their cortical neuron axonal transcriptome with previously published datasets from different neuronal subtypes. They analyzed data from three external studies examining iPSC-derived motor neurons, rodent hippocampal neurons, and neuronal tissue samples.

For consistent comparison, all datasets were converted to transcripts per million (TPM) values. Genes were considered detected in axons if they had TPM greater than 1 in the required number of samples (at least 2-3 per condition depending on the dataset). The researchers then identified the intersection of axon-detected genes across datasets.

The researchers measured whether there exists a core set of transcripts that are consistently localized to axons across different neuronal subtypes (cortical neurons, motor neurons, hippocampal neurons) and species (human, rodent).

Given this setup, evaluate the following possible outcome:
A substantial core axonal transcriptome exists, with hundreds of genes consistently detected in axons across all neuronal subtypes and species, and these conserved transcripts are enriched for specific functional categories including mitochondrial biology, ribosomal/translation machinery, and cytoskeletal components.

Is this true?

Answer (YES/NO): NO